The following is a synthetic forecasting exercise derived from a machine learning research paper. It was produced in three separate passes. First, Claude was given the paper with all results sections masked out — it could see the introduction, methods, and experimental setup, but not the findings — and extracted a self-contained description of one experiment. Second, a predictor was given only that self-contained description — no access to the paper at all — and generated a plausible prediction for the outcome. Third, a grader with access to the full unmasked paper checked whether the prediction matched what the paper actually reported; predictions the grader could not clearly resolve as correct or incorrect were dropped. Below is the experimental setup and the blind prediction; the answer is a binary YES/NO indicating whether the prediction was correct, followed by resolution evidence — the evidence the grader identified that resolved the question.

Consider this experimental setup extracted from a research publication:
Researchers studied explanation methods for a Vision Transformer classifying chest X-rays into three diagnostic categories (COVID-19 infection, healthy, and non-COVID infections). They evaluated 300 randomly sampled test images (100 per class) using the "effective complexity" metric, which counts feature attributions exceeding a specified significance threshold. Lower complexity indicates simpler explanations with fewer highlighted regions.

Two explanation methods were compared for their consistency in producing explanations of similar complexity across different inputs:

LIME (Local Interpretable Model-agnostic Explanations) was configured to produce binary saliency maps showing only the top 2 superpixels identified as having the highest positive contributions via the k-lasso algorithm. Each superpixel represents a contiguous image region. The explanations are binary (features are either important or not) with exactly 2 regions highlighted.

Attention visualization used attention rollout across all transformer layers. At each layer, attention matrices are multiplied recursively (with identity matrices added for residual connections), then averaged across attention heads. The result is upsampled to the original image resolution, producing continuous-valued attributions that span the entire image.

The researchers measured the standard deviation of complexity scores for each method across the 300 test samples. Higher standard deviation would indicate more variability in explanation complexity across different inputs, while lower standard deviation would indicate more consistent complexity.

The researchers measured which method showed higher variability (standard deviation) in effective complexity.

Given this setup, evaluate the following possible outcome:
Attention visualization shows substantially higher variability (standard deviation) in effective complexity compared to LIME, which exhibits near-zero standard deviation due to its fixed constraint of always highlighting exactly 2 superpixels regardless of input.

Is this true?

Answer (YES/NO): NO